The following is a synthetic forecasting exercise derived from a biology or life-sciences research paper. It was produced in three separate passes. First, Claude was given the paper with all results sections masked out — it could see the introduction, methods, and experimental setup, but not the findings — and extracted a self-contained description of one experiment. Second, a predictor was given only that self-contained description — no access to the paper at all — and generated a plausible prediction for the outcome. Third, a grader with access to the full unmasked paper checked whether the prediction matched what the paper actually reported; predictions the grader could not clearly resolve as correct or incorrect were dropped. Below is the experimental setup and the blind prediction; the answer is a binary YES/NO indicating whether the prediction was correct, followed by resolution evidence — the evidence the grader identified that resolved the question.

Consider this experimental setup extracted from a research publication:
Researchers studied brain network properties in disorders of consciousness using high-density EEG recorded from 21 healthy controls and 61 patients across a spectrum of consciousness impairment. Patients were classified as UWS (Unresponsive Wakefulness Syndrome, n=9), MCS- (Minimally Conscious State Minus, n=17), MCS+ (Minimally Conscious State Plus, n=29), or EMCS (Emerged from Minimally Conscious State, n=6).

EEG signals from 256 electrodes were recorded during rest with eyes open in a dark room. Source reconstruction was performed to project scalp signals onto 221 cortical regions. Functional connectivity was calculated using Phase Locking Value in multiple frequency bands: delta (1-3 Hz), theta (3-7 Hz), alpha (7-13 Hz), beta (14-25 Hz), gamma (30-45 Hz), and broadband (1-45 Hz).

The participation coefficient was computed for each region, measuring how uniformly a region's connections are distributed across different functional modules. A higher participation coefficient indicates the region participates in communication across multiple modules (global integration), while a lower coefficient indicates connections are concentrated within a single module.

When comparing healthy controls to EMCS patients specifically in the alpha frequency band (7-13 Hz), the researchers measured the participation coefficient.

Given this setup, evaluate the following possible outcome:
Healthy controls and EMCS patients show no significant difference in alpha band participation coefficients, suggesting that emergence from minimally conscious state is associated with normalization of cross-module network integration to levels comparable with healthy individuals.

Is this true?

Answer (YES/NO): NO